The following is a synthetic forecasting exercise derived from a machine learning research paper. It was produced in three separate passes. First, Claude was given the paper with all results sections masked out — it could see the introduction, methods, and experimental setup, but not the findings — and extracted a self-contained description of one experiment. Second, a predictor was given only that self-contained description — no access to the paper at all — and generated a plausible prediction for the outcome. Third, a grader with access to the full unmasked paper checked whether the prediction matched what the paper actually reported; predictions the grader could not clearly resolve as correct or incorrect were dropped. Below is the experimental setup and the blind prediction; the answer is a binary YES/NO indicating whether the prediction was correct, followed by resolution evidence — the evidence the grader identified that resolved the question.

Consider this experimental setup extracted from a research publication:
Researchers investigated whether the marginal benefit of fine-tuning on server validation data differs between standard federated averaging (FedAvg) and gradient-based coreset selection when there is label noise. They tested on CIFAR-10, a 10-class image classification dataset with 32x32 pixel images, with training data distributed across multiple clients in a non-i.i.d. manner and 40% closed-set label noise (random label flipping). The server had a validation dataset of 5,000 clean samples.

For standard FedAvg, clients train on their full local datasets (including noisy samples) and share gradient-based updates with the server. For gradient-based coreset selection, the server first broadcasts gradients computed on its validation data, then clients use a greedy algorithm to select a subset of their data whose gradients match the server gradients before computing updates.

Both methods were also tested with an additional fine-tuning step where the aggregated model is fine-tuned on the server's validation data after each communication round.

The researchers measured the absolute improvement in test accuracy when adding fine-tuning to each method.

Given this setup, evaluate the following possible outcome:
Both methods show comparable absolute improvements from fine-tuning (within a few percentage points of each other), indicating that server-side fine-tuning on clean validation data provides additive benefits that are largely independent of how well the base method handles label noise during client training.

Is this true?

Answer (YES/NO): NO